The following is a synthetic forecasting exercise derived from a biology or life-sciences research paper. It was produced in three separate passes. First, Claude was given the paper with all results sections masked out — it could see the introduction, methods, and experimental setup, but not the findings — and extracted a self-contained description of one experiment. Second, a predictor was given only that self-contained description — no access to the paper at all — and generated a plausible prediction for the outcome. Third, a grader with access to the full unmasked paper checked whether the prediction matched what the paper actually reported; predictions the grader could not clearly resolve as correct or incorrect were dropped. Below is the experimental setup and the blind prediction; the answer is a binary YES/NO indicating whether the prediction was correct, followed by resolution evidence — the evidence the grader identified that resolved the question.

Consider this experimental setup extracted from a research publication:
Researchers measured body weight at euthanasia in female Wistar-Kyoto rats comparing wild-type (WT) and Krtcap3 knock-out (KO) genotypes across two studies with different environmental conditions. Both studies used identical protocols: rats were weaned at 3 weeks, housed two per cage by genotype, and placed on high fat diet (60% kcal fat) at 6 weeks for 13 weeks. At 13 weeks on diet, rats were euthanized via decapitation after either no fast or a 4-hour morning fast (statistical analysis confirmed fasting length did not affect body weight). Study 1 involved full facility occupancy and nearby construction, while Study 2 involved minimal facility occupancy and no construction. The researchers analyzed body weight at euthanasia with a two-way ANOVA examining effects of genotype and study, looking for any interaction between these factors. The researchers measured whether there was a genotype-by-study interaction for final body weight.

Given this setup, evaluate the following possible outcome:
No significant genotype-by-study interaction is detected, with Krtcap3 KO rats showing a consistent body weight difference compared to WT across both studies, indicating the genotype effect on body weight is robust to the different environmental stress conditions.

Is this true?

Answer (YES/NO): NO